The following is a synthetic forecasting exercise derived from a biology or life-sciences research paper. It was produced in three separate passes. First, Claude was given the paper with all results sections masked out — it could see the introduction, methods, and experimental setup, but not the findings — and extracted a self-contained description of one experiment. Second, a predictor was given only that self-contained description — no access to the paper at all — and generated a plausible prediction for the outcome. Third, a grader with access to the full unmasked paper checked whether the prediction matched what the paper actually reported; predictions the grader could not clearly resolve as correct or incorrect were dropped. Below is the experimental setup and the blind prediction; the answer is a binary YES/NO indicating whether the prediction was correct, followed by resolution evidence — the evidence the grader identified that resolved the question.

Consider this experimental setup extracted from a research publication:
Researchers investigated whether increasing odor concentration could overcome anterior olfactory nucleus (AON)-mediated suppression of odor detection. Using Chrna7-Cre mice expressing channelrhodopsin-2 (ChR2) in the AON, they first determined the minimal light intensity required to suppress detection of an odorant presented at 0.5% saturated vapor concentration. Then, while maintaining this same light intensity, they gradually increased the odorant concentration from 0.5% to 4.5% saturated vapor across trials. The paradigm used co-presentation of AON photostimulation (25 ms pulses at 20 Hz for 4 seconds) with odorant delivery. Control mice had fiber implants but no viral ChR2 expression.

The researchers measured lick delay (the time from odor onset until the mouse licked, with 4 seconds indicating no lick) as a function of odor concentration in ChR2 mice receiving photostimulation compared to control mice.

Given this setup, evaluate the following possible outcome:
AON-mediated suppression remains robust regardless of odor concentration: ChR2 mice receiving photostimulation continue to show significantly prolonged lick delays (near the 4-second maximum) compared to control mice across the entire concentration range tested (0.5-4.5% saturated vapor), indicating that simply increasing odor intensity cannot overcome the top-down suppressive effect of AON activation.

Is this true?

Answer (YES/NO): YES